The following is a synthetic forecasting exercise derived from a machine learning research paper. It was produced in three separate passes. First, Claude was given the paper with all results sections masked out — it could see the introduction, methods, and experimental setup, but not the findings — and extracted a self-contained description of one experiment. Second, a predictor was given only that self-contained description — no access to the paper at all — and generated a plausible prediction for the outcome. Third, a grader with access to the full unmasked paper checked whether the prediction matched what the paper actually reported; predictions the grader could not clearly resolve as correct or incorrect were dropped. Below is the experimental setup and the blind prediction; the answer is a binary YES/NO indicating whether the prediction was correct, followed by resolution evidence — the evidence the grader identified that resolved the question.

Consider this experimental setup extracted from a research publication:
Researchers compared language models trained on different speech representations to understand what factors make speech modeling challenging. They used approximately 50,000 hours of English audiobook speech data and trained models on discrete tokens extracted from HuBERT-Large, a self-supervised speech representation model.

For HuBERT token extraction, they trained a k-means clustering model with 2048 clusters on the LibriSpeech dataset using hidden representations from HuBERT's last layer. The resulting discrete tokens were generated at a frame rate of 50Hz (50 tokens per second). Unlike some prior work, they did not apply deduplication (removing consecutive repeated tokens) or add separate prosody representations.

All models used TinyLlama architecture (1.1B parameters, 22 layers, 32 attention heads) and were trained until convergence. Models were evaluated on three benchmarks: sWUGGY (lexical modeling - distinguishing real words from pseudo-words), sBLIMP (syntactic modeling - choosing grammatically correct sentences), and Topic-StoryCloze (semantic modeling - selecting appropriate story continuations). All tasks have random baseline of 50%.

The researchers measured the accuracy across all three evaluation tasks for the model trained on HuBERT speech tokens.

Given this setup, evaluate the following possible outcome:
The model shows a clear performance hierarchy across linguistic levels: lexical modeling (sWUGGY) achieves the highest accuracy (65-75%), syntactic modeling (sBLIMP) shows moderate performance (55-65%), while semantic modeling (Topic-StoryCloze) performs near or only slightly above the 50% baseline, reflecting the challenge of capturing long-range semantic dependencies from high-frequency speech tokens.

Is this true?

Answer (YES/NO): NO